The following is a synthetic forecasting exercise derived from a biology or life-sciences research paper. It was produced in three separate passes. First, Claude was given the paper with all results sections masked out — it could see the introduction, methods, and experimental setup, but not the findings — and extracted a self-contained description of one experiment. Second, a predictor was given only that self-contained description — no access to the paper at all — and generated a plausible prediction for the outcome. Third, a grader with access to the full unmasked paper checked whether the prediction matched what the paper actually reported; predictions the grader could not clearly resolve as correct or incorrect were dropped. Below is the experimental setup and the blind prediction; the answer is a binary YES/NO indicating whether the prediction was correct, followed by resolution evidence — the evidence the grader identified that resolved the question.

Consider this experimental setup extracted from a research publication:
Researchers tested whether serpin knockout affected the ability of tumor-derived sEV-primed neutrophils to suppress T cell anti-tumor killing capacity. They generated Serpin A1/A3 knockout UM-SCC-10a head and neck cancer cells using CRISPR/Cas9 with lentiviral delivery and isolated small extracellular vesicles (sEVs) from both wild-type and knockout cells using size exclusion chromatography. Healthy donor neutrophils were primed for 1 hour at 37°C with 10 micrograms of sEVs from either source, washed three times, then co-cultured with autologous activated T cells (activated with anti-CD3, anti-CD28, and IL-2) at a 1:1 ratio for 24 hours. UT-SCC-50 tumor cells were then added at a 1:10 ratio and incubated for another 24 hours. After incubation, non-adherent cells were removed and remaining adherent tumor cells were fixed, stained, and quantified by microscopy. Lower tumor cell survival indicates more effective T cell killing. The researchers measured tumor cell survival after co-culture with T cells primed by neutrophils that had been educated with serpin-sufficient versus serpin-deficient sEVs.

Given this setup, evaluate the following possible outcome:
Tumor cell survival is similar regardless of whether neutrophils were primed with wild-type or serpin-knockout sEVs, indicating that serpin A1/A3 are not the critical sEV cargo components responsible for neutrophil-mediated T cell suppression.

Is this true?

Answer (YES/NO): NO